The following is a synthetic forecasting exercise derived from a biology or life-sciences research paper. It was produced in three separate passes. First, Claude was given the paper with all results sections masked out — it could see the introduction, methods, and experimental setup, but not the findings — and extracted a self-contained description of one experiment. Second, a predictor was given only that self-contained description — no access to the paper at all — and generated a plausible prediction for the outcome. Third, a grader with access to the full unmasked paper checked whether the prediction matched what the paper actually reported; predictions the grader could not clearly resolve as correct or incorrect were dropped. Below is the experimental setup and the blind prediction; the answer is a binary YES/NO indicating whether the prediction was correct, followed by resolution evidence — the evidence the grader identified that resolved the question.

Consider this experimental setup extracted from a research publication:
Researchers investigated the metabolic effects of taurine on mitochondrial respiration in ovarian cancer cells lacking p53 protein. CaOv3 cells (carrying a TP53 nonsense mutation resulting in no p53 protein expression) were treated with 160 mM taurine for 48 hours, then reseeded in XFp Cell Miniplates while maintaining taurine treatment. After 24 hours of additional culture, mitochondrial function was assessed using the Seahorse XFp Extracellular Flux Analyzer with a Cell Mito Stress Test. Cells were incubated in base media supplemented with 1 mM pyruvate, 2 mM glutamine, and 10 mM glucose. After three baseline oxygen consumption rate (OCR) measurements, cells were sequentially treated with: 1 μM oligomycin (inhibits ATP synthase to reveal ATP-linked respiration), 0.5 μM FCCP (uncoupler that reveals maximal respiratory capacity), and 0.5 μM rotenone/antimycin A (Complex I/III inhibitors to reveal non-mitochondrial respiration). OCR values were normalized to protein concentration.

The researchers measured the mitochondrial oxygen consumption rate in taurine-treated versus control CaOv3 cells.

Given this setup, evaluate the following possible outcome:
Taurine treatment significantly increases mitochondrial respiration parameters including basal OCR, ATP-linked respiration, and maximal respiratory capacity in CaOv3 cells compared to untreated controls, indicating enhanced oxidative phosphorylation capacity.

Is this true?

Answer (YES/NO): NO